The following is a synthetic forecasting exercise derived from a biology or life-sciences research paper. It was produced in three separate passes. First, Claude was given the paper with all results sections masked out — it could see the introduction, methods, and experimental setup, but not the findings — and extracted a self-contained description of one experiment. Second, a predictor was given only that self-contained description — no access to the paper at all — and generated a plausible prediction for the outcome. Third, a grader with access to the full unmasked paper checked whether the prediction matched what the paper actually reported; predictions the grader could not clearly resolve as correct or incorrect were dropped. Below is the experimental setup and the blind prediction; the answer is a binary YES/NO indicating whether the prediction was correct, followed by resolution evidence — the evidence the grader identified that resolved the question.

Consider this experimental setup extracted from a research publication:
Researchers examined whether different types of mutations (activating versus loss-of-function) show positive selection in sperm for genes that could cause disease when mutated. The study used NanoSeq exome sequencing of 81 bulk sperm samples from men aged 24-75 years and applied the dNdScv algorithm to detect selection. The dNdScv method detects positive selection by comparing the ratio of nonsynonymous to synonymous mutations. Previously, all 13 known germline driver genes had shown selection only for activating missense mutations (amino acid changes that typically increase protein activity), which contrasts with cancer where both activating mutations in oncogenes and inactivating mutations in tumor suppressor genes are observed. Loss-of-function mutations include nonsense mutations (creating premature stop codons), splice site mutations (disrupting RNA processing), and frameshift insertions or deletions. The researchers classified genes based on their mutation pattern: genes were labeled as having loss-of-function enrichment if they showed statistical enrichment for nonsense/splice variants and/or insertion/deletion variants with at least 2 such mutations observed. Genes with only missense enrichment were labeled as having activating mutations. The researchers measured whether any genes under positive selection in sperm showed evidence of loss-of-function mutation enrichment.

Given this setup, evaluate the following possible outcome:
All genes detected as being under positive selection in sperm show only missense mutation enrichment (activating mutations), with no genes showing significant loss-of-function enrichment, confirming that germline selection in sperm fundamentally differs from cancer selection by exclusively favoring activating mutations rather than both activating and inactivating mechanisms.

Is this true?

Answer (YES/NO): NO